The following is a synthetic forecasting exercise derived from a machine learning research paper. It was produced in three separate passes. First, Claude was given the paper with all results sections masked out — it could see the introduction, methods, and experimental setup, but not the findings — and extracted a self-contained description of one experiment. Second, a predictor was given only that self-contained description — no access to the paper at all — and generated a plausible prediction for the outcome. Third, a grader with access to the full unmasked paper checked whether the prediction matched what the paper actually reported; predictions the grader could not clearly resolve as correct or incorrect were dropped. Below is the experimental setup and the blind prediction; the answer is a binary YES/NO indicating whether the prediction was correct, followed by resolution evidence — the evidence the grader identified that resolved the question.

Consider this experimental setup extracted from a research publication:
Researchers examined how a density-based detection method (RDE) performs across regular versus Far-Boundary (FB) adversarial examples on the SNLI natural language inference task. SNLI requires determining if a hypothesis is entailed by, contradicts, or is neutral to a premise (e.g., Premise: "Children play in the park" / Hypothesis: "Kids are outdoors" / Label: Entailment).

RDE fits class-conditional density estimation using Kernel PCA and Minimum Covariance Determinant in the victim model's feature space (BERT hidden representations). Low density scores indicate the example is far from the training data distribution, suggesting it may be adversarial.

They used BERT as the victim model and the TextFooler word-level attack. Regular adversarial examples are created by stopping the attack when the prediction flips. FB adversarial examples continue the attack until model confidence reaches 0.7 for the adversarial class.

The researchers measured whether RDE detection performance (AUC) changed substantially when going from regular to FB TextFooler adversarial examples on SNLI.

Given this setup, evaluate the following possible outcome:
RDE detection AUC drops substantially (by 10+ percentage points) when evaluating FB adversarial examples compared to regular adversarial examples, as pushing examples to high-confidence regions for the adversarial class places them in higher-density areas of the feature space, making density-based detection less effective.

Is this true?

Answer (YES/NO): NO